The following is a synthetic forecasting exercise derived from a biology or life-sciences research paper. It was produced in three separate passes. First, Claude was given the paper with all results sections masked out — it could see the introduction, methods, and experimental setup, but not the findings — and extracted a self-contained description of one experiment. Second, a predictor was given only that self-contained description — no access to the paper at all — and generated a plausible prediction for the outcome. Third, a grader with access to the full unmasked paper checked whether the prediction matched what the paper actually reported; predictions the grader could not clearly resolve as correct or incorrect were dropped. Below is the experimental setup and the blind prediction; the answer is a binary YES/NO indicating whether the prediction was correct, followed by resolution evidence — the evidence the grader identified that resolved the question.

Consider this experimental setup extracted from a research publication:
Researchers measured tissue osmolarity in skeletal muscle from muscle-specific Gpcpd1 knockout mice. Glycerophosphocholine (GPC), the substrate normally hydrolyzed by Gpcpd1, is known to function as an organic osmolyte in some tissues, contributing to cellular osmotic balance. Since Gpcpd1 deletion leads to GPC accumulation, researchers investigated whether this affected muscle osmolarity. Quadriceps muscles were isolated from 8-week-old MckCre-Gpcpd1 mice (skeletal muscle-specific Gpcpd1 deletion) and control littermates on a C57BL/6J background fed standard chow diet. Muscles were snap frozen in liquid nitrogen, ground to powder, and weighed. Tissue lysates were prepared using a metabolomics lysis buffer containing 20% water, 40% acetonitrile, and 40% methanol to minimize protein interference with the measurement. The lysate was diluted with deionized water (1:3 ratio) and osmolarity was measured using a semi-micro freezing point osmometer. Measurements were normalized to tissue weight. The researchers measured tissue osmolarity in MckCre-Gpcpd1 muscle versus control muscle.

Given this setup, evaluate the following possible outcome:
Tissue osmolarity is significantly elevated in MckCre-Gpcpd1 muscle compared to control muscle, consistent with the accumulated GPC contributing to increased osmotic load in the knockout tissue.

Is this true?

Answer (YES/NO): YES